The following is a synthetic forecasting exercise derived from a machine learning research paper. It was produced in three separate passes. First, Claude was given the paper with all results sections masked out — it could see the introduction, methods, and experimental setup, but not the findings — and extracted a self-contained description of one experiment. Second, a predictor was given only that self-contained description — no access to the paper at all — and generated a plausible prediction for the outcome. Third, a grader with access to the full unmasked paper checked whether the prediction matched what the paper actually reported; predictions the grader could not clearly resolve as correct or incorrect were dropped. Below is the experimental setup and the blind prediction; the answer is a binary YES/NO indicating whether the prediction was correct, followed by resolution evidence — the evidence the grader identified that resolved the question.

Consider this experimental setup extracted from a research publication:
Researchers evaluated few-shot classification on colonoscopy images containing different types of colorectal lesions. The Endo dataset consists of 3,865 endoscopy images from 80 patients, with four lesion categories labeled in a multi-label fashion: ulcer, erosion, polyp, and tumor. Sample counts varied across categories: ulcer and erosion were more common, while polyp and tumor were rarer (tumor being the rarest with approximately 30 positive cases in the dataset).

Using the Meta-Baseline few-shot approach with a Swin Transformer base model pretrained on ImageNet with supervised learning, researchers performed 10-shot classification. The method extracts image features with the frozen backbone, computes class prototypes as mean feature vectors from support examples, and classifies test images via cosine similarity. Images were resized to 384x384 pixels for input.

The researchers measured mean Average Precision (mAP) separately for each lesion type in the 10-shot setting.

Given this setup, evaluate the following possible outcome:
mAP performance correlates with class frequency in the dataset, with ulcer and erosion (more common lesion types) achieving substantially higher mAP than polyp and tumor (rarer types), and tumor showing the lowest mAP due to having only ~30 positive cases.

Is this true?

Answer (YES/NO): YES